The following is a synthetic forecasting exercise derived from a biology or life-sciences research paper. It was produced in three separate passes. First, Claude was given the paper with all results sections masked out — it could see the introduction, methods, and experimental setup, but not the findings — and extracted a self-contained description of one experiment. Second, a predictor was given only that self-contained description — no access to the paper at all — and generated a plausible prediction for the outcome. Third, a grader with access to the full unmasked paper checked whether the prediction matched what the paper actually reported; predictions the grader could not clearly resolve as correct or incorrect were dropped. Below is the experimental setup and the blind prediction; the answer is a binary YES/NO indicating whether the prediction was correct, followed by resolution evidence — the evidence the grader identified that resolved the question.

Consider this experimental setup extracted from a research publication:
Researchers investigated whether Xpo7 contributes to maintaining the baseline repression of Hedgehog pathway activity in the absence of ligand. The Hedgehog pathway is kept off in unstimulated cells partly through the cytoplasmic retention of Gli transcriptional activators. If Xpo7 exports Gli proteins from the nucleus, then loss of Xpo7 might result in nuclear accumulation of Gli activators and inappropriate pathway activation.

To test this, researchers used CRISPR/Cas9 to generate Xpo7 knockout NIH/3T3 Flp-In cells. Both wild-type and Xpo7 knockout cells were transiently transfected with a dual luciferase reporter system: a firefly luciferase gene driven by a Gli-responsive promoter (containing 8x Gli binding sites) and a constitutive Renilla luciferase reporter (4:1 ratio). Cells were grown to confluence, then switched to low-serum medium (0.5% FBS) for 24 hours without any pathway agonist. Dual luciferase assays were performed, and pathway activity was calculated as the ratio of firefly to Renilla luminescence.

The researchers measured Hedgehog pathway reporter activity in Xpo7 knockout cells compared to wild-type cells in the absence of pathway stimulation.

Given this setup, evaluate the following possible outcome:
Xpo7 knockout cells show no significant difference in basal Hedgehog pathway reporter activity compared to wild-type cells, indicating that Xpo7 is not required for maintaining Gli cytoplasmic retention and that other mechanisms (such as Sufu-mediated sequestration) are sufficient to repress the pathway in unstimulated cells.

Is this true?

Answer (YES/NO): NO